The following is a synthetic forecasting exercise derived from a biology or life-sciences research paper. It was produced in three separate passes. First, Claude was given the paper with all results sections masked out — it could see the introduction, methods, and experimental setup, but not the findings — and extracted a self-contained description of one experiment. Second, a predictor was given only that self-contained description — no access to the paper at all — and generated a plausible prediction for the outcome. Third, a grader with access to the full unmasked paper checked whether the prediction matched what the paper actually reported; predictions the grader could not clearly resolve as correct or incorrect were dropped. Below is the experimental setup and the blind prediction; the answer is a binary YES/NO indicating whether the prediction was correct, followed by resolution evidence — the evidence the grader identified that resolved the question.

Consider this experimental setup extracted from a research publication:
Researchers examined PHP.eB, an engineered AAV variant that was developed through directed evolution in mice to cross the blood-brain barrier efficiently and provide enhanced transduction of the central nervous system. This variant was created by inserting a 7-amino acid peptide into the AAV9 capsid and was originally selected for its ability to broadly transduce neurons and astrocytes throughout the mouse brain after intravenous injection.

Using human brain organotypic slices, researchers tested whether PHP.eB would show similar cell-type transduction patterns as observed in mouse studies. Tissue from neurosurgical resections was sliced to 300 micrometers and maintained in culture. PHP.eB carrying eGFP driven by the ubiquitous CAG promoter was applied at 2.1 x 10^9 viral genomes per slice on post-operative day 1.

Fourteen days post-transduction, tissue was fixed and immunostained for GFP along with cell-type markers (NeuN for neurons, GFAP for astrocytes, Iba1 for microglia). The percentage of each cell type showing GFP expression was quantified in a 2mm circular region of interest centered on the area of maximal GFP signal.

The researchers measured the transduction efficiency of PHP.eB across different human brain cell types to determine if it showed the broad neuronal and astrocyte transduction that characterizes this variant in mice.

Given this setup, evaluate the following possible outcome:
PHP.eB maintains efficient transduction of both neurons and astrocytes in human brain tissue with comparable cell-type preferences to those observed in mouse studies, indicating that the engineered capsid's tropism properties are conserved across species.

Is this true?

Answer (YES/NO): NO